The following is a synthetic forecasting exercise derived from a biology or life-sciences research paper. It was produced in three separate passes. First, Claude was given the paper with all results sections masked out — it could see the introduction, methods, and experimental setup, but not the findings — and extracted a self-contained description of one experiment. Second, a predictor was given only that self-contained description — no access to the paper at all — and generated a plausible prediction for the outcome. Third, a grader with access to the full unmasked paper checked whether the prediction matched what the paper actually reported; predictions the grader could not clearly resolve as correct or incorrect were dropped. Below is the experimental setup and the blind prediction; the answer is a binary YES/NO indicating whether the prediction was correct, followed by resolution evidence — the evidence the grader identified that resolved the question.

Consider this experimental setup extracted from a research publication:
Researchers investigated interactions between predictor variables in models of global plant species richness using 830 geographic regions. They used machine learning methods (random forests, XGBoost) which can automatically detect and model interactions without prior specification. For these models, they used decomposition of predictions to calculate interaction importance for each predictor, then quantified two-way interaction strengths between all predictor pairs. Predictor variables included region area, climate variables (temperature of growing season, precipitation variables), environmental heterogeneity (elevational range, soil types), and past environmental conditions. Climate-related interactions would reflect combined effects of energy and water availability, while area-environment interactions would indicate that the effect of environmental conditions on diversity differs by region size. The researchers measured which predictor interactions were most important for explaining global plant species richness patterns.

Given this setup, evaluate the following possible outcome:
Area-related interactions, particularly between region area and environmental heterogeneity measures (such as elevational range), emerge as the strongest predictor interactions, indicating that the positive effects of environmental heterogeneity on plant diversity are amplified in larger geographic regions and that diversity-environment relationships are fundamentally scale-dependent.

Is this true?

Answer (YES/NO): NO